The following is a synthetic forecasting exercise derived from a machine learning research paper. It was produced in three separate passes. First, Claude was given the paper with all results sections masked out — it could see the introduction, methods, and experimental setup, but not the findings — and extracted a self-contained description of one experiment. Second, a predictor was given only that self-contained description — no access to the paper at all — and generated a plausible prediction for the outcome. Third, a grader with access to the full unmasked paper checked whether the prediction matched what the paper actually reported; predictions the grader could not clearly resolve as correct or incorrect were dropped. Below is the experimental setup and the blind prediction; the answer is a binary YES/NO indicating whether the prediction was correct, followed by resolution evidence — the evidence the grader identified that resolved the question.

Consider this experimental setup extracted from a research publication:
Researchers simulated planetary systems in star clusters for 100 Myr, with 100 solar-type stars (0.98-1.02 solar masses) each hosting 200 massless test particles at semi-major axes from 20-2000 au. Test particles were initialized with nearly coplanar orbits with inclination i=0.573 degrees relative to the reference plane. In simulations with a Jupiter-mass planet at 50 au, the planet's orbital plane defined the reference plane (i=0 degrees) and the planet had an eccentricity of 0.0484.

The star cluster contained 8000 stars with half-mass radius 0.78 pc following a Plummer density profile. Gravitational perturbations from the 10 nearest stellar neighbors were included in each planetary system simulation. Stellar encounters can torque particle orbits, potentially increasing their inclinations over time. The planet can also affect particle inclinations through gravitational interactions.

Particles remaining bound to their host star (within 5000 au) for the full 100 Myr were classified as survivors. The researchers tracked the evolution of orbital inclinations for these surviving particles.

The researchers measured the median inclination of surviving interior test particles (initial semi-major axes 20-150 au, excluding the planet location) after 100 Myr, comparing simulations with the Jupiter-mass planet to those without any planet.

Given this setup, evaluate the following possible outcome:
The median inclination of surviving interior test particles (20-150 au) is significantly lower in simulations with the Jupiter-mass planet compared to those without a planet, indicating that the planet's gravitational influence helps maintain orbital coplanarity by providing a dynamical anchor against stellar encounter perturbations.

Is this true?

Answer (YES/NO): YES